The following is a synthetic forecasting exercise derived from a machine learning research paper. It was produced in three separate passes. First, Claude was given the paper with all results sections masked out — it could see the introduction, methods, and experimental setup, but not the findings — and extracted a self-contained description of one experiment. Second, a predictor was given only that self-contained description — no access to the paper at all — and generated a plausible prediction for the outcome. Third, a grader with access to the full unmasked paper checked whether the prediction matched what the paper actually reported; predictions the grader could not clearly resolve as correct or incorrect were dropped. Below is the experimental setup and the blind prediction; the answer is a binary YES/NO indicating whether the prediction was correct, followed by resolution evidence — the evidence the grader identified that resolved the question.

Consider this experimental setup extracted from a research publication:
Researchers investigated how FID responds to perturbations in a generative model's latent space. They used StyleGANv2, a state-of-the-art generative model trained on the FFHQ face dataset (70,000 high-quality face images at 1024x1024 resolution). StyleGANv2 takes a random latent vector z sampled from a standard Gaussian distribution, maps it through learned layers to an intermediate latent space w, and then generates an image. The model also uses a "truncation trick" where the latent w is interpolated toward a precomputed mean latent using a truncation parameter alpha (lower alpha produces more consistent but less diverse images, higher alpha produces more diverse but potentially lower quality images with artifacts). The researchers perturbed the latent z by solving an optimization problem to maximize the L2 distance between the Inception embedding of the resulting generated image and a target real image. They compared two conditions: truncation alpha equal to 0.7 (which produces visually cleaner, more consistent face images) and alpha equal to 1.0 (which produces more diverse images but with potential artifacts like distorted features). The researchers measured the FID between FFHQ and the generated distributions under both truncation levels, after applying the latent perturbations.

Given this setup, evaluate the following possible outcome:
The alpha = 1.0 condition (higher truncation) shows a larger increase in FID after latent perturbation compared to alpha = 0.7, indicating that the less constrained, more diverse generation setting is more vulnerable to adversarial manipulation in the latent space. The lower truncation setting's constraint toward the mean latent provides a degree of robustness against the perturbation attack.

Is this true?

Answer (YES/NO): YES